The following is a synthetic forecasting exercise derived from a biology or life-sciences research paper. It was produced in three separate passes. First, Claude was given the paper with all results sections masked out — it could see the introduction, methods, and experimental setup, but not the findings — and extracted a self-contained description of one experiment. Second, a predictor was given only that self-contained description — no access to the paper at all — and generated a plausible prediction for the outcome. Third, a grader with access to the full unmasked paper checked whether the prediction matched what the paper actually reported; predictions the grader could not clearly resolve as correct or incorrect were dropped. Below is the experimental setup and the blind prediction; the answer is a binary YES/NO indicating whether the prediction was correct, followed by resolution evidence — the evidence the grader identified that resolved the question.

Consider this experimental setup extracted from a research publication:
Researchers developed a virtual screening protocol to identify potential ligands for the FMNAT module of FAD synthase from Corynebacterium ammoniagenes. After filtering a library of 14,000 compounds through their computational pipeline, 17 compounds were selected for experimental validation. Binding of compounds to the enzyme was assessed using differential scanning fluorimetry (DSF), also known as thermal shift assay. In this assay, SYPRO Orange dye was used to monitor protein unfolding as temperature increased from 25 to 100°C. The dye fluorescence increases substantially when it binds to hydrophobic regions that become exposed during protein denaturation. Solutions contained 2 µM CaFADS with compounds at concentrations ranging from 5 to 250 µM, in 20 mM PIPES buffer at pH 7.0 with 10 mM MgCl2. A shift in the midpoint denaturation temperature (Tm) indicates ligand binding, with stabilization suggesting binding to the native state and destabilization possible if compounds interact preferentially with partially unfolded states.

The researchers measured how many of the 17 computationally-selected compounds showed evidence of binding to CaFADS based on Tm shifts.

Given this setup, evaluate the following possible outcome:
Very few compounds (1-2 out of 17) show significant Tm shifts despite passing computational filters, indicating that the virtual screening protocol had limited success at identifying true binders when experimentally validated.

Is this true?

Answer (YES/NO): NO